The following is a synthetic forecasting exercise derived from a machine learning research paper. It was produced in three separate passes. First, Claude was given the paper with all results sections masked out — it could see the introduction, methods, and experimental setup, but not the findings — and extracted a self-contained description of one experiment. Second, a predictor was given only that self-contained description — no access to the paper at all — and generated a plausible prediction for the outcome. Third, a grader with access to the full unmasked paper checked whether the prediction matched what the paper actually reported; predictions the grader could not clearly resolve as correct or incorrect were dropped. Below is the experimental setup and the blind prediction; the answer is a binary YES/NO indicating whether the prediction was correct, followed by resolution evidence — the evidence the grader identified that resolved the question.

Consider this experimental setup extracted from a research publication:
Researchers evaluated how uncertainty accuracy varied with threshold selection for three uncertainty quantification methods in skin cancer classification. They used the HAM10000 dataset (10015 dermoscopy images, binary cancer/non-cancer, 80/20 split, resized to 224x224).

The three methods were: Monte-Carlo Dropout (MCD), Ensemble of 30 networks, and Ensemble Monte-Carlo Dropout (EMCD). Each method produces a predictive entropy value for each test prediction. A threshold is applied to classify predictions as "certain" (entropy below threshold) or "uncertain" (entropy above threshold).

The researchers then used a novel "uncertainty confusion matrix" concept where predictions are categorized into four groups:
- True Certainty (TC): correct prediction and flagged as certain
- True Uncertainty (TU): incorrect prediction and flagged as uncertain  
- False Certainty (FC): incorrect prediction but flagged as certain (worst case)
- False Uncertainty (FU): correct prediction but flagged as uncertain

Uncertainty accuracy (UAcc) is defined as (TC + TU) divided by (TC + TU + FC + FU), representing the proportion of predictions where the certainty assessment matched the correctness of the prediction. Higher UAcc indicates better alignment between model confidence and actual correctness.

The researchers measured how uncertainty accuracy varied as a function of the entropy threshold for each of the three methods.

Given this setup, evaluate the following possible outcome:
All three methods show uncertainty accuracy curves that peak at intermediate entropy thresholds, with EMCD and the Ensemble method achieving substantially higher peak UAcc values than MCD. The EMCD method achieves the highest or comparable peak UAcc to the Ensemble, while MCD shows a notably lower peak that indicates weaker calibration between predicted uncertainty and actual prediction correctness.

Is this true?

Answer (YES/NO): NO